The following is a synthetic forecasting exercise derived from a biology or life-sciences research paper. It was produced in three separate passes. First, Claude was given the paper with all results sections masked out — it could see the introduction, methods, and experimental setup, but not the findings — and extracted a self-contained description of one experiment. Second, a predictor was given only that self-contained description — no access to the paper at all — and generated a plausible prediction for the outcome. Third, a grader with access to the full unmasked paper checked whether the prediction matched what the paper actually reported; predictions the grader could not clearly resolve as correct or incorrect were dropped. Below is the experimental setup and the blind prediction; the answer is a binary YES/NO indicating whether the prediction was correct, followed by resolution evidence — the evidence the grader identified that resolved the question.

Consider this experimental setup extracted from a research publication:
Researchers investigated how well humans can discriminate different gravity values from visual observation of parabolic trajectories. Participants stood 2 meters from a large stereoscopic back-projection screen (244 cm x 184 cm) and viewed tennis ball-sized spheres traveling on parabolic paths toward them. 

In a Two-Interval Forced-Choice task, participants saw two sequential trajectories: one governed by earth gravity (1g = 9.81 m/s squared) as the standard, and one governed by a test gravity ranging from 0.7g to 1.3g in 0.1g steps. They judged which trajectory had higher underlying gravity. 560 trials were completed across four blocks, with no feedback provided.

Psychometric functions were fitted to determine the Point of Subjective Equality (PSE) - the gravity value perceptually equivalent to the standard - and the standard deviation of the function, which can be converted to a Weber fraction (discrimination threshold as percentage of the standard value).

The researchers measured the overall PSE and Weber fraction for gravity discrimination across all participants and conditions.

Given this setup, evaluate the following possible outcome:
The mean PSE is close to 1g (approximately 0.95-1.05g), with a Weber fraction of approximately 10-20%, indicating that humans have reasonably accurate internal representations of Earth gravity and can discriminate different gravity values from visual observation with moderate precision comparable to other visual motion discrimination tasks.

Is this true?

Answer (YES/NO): NO